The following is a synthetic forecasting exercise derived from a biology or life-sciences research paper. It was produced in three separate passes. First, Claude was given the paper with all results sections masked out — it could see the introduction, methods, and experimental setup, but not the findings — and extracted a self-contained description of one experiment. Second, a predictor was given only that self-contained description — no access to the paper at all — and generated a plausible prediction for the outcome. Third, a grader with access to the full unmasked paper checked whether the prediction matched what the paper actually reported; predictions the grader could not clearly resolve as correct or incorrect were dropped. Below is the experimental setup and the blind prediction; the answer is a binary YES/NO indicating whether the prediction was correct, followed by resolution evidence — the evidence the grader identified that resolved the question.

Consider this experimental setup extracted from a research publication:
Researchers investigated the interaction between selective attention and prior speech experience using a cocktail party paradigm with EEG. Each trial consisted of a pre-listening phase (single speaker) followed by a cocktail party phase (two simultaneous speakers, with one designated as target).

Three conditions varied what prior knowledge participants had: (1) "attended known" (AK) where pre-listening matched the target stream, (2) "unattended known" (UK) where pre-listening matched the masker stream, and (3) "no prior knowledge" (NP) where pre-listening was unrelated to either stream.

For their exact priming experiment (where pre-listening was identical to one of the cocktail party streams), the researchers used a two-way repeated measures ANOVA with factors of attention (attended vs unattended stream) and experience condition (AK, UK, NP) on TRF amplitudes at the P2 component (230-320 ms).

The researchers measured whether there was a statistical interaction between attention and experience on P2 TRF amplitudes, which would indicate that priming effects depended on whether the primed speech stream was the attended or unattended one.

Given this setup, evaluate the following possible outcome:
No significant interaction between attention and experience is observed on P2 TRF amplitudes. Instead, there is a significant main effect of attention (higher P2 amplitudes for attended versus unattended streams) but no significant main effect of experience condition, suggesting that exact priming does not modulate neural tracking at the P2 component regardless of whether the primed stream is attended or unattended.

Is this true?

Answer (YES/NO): NO